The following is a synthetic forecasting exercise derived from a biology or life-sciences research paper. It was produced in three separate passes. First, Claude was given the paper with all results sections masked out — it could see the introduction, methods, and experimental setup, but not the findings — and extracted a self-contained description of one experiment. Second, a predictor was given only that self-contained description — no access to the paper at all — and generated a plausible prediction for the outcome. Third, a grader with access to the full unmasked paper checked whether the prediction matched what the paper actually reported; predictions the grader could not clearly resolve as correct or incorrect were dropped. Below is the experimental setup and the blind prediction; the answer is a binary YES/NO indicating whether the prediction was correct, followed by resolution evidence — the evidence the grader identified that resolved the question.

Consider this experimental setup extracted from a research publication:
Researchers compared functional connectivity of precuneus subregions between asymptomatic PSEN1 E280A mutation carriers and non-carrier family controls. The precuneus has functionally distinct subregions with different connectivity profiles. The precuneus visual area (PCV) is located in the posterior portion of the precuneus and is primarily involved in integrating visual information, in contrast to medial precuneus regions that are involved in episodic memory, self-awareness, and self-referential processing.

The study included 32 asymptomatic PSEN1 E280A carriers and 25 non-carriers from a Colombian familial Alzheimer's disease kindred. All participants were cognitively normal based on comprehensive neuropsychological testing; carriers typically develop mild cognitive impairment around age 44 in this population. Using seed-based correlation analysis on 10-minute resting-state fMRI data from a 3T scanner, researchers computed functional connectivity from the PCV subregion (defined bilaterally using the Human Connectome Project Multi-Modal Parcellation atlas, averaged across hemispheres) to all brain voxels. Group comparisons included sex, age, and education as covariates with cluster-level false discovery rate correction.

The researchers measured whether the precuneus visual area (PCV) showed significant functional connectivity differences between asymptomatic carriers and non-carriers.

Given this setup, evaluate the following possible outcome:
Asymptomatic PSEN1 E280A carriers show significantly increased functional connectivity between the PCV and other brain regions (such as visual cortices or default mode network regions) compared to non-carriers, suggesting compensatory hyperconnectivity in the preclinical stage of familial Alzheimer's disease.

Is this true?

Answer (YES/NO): YES